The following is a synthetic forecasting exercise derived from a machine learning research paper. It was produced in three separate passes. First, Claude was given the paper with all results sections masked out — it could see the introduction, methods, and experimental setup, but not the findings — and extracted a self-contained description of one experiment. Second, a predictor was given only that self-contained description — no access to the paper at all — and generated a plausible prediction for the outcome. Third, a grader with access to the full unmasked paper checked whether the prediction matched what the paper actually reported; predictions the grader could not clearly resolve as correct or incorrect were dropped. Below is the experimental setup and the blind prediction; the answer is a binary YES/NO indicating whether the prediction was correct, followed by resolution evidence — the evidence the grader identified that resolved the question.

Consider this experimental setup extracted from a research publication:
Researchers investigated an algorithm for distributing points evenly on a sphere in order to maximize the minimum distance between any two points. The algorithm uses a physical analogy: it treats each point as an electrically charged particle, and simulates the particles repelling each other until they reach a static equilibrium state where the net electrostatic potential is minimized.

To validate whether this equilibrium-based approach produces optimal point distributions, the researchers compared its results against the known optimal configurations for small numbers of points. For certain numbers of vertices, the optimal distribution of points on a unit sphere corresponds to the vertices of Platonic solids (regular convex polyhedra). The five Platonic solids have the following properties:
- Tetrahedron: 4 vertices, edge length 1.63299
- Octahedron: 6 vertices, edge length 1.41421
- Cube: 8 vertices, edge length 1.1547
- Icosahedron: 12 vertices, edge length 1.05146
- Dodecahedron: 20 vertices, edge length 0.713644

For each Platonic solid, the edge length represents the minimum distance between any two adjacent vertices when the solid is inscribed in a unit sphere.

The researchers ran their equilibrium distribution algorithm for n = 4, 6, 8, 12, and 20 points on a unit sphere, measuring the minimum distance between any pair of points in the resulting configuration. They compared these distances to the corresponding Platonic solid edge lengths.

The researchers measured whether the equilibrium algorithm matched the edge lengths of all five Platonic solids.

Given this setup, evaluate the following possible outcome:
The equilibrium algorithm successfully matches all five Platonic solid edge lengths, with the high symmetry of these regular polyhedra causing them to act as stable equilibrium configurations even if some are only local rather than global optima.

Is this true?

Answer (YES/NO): NO